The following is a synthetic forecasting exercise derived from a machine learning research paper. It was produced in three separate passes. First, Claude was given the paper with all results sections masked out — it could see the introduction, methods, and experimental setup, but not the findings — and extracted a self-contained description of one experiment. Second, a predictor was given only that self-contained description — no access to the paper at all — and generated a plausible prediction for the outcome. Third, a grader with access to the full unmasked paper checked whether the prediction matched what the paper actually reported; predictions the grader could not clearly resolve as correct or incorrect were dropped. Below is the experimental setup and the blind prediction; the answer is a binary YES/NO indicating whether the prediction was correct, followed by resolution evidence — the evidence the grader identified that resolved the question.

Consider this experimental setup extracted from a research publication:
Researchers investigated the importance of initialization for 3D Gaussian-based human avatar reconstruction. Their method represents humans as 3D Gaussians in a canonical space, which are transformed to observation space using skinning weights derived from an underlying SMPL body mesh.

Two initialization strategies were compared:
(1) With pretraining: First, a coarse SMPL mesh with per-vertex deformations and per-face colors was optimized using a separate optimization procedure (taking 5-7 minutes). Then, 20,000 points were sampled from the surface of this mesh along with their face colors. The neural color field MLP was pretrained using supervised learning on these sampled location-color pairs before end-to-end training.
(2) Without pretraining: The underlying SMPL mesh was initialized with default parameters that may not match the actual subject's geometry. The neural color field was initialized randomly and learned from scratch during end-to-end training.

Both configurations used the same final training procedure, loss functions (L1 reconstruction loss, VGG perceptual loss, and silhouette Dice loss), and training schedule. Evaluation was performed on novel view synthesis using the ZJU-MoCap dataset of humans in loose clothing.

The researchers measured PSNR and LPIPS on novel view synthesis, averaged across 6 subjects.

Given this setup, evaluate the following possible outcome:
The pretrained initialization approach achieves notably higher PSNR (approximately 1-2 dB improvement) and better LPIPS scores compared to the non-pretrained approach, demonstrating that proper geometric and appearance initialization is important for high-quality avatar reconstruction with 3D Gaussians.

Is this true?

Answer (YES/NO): NO